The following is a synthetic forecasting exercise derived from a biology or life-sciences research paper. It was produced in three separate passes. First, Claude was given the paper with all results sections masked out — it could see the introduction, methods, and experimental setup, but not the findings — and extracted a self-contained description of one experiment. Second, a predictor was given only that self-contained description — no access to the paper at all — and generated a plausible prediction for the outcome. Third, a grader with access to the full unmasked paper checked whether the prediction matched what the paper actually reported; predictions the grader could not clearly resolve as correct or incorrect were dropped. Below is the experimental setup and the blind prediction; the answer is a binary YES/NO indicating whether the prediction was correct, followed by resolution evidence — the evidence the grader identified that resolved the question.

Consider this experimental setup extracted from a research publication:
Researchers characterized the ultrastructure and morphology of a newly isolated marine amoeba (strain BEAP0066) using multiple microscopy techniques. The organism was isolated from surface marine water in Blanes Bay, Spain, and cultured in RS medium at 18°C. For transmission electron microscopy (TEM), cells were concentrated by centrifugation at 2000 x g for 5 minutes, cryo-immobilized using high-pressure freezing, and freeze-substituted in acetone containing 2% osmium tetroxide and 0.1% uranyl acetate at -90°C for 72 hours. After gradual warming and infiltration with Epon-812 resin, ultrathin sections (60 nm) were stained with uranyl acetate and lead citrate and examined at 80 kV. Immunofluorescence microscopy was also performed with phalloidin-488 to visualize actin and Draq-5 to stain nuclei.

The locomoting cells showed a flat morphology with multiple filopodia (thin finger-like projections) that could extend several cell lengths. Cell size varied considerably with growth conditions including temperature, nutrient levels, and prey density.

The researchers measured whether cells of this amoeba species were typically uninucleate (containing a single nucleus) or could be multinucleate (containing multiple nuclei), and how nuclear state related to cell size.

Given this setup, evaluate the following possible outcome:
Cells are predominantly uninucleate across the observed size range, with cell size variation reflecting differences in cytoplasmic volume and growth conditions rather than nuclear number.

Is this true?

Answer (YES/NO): NO